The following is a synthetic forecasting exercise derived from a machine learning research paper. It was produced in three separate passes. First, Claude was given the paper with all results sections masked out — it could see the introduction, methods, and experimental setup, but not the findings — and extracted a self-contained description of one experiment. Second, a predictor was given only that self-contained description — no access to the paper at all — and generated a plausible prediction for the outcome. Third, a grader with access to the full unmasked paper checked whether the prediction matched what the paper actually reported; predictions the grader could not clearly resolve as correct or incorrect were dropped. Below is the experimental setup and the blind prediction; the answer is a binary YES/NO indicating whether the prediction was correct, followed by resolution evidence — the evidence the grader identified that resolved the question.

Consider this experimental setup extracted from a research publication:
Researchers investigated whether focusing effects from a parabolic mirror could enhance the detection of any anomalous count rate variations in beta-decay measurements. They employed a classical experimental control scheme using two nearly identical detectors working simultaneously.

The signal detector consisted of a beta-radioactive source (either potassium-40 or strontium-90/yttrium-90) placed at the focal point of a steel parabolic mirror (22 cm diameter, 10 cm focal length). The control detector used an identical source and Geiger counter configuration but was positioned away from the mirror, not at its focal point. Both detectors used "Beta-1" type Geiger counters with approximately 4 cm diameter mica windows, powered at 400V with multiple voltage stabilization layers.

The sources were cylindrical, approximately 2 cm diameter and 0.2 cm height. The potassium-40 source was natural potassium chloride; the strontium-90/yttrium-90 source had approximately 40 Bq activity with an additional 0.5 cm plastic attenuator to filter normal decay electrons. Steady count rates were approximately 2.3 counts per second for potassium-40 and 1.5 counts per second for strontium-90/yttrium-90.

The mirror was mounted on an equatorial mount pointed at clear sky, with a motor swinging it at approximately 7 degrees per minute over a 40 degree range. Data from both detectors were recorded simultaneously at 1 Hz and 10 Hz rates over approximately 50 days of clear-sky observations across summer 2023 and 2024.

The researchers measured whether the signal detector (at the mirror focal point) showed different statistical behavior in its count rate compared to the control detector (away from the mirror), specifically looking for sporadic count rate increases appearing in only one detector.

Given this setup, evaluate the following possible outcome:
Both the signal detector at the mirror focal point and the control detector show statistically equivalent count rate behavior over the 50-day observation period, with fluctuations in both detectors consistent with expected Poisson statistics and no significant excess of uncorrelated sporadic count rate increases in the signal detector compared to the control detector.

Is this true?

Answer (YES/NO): YES